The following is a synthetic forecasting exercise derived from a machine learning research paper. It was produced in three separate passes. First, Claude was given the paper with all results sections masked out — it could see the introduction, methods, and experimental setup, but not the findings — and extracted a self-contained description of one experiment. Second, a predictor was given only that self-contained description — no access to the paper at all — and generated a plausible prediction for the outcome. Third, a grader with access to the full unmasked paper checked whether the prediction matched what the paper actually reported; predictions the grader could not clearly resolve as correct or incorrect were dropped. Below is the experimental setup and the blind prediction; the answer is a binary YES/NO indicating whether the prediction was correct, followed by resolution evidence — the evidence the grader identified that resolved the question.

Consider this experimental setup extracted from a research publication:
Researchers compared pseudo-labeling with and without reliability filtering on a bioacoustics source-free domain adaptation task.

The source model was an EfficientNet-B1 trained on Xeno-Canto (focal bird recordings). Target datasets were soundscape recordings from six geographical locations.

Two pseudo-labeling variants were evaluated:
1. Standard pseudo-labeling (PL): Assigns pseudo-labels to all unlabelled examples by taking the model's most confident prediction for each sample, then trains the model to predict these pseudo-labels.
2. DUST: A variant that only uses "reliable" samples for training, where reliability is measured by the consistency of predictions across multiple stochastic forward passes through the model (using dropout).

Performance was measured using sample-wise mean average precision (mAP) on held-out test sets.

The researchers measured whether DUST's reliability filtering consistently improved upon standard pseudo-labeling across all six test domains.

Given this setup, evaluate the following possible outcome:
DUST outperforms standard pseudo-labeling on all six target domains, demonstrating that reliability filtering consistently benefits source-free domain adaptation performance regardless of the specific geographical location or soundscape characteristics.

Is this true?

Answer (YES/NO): NO